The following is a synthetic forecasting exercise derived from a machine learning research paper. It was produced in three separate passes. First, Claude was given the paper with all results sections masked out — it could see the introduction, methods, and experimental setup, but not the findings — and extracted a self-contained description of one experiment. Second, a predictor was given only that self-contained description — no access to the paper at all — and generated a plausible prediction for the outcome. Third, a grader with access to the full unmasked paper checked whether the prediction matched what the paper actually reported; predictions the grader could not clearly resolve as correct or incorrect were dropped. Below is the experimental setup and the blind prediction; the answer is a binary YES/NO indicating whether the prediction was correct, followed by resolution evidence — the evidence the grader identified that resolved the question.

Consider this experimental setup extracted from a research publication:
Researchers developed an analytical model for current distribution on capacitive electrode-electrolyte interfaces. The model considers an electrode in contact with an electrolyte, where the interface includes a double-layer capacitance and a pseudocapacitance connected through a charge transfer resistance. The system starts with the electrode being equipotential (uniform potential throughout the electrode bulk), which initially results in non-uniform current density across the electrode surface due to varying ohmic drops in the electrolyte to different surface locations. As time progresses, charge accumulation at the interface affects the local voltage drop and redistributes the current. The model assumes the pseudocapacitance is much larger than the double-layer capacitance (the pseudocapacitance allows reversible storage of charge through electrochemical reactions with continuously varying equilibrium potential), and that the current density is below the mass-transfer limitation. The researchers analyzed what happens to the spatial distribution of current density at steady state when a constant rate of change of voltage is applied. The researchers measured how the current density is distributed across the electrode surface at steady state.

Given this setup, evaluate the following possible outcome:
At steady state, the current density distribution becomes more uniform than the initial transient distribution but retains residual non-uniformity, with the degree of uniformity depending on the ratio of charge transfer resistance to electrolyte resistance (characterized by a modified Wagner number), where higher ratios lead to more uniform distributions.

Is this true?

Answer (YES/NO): NO